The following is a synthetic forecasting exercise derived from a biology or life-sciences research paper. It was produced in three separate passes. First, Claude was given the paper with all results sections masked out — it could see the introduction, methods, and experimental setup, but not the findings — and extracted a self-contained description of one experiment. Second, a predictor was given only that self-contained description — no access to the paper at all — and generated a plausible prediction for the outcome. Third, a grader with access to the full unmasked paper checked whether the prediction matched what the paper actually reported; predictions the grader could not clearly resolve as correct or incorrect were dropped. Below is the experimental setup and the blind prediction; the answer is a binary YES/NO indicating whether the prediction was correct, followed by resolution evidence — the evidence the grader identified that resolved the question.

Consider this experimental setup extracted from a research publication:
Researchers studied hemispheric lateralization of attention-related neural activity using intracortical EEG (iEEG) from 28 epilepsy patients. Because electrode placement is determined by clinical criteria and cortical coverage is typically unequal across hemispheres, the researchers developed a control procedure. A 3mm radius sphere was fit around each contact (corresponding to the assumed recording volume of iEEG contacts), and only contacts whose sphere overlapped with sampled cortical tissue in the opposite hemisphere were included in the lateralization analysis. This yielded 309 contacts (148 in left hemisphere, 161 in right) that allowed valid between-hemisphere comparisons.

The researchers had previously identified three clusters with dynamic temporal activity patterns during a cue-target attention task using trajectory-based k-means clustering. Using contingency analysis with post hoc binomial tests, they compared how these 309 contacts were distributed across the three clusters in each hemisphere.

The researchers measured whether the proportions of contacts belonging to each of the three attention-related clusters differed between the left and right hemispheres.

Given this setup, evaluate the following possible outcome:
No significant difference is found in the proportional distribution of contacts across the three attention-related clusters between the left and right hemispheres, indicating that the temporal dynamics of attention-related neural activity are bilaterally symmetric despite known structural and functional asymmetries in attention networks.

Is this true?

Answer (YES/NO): NO